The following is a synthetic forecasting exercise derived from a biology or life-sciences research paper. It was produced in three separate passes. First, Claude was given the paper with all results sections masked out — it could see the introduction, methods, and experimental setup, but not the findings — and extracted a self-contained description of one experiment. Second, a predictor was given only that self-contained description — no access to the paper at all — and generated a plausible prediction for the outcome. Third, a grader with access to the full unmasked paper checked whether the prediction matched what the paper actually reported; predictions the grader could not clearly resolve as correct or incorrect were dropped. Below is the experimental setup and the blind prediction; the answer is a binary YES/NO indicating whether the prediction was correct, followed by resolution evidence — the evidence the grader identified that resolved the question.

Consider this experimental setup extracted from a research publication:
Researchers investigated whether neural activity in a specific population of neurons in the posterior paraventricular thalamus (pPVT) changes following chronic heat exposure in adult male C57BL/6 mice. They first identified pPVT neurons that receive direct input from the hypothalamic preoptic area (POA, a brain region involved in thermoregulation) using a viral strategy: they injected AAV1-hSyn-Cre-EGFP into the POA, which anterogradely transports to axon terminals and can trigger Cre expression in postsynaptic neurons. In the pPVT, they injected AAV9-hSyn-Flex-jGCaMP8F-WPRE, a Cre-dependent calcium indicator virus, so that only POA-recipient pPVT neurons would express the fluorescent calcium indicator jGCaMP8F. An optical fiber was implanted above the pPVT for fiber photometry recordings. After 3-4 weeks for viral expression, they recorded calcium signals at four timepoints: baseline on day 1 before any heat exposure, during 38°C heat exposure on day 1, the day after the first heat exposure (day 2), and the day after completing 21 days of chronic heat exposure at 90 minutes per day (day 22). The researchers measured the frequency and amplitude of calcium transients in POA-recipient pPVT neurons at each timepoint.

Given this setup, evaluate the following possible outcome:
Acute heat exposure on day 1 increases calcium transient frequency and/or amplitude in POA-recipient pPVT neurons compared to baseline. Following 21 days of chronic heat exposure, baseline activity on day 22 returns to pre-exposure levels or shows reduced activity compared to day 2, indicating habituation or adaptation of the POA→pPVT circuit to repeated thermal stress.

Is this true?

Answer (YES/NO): NO